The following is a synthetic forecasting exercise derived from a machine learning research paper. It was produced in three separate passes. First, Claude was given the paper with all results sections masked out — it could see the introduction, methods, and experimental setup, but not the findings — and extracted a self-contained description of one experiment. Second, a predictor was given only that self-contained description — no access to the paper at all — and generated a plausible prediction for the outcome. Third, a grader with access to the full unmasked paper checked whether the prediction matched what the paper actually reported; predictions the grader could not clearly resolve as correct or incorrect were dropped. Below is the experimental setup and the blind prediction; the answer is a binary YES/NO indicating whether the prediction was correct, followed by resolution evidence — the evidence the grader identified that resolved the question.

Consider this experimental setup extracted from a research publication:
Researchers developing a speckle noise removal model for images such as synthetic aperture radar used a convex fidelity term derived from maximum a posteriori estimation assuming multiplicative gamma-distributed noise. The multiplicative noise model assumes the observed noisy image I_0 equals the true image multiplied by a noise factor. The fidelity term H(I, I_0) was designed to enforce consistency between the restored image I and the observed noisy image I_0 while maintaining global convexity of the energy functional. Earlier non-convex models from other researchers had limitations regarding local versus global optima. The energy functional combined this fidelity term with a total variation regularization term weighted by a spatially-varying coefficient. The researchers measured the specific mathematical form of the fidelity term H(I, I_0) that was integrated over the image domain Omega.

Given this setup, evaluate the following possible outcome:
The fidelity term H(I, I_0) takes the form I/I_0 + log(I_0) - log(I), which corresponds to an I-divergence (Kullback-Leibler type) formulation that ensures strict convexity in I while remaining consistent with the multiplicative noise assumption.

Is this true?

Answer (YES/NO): NO